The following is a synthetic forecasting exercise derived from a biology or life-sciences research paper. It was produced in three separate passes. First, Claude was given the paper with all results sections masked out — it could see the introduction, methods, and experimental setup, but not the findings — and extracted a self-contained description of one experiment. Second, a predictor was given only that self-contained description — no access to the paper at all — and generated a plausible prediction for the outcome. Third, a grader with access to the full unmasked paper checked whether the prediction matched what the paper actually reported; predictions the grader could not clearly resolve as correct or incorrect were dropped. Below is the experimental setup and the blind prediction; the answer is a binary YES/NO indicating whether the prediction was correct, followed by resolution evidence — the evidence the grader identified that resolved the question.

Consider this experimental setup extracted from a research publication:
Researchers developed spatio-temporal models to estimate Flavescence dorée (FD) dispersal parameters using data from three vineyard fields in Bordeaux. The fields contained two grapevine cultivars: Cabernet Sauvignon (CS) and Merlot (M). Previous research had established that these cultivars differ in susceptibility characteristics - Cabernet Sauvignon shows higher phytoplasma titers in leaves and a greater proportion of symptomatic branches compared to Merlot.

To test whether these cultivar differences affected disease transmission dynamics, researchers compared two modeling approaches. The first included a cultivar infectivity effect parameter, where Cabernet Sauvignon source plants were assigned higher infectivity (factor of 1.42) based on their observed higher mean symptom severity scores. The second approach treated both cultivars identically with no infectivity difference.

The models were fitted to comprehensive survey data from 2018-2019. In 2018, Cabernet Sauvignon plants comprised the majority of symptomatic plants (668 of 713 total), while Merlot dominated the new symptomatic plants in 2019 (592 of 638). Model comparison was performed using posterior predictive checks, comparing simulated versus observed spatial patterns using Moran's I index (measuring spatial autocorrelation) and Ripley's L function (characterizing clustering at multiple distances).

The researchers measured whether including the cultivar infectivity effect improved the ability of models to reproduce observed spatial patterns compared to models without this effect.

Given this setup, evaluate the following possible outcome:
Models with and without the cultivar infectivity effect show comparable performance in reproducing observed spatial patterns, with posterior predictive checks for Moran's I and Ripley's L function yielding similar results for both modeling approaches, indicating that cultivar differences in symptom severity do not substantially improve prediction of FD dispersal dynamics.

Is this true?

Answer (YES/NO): YES